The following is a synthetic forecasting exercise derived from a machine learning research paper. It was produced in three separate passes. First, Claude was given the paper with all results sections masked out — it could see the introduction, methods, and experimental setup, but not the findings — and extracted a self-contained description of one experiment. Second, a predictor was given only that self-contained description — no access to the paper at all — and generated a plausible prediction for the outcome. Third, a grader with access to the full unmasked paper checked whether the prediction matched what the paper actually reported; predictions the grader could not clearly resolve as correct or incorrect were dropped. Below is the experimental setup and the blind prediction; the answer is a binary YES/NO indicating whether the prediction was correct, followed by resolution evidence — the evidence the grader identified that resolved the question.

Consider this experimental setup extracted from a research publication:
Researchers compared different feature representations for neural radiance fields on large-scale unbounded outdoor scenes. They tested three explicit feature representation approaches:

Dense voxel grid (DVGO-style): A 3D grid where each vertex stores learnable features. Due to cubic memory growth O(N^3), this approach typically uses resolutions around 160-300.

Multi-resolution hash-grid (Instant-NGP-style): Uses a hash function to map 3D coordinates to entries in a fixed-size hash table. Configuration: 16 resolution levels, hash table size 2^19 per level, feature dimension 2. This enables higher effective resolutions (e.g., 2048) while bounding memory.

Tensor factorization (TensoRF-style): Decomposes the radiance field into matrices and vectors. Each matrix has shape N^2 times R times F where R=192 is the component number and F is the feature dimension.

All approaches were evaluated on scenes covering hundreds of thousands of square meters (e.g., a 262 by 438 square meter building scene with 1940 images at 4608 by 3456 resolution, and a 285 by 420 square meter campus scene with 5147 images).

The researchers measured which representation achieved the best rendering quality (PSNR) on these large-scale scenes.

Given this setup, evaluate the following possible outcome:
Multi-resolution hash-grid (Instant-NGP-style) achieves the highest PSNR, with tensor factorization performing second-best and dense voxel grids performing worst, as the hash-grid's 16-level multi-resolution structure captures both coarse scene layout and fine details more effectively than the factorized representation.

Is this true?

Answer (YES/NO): NO